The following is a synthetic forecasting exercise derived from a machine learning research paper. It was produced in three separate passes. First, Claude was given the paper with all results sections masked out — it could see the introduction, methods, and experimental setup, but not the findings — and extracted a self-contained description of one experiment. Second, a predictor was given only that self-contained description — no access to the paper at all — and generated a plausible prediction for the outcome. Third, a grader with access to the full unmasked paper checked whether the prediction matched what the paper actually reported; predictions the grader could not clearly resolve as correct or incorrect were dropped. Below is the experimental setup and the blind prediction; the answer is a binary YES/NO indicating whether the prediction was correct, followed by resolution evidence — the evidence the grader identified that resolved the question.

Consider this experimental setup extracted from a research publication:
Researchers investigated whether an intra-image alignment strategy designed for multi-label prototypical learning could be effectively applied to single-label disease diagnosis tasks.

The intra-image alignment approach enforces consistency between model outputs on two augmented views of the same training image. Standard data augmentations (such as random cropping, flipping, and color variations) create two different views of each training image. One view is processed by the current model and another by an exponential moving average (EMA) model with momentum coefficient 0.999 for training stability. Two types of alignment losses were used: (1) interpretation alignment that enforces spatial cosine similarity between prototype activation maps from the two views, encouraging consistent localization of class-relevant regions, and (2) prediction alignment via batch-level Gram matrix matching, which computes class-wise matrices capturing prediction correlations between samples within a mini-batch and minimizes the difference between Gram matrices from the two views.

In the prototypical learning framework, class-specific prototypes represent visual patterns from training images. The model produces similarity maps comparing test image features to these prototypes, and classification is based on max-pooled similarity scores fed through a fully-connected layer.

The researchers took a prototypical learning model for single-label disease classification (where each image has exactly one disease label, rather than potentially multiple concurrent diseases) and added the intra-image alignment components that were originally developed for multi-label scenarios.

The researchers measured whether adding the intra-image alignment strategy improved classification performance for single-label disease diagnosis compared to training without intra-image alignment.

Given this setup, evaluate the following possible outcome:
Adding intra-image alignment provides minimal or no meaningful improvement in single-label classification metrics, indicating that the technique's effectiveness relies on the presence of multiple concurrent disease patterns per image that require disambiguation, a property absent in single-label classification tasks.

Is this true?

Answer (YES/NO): NO